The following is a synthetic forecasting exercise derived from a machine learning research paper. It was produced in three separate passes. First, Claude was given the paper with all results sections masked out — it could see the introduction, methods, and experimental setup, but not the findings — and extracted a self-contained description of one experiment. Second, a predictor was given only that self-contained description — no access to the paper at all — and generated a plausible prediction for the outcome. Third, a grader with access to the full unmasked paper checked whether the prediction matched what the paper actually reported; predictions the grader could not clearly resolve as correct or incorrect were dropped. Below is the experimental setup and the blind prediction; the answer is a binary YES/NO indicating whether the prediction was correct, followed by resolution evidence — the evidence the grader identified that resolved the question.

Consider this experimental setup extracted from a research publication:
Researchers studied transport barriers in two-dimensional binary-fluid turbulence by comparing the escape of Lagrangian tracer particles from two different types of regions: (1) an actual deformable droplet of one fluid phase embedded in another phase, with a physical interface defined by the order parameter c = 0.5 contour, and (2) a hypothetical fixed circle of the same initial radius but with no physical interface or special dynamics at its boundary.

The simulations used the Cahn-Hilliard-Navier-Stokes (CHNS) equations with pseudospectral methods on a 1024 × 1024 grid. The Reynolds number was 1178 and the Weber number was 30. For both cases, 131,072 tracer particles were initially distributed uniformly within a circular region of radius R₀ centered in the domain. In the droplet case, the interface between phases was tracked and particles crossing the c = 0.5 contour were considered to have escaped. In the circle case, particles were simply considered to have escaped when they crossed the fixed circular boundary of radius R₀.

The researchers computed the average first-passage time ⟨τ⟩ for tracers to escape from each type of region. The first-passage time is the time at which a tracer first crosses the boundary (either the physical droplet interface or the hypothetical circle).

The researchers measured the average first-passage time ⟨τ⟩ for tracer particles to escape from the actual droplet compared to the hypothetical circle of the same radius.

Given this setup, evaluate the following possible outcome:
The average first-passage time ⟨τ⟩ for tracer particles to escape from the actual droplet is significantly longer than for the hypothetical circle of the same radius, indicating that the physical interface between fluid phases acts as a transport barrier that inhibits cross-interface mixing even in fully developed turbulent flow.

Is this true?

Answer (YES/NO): YES